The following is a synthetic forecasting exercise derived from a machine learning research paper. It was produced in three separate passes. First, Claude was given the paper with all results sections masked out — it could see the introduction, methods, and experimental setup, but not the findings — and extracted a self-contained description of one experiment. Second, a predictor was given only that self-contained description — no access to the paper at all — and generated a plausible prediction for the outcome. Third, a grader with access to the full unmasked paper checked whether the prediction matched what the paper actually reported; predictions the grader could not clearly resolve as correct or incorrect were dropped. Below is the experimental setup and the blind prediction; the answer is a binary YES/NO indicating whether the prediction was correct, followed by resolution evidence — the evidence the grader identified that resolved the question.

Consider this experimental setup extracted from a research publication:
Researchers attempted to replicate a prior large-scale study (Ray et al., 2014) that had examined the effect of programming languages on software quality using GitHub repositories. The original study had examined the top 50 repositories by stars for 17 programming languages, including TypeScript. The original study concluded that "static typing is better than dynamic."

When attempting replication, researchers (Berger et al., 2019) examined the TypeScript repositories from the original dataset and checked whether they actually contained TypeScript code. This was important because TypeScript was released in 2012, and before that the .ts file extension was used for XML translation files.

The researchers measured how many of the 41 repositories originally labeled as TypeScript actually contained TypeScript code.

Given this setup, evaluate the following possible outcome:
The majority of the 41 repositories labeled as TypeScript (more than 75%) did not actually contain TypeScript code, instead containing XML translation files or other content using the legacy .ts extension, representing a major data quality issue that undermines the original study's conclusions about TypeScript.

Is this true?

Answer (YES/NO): NO